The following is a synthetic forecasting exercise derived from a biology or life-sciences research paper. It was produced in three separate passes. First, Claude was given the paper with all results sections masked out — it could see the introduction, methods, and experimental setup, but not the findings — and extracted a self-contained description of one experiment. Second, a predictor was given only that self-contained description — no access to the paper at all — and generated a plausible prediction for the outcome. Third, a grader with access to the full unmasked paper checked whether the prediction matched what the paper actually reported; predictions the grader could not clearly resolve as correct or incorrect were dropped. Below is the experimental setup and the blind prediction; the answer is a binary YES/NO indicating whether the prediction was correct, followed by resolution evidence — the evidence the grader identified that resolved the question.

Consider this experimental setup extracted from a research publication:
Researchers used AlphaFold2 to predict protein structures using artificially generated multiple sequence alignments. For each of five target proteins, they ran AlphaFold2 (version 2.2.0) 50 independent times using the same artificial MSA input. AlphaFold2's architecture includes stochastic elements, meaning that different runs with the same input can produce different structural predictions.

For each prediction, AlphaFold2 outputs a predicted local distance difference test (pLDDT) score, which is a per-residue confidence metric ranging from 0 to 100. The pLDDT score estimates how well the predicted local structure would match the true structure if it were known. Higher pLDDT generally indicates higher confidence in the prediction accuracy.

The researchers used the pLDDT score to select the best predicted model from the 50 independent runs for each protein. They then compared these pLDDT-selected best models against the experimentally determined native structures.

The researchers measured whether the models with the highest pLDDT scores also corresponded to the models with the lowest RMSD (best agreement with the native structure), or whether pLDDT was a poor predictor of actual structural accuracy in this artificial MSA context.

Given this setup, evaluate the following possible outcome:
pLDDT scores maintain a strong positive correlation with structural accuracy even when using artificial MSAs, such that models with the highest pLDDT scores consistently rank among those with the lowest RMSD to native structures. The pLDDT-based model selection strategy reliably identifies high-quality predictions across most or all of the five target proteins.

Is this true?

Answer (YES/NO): YES